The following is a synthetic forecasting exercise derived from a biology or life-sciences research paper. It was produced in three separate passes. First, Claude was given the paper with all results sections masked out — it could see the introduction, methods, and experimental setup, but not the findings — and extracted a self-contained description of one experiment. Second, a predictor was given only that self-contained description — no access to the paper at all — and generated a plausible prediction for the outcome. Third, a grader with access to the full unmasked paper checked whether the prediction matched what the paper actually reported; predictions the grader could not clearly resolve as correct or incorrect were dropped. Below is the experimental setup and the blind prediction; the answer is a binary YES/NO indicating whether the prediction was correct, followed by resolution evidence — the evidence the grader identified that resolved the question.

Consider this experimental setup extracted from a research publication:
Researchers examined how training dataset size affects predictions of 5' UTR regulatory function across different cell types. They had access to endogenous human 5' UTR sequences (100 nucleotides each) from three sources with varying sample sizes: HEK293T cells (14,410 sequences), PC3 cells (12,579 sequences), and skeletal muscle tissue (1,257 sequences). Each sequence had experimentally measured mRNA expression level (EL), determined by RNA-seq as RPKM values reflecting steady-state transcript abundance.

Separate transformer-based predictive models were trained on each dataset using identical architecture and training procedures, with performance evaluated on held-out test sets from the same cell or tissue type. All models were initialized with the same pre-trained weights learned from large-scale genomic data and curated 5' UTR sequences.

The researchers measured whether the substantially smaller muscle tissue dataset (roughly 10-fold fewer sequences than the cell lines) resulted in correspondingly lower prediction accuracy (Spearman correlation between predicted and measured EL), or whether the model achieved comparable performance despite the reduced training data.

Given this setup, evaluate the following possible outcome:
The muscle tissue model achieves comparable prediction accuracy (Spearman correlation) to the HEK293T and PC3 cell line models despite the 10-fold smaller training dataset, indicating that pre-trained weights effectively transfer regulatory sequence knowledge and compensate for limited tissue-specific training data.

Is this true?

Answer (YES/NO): YES